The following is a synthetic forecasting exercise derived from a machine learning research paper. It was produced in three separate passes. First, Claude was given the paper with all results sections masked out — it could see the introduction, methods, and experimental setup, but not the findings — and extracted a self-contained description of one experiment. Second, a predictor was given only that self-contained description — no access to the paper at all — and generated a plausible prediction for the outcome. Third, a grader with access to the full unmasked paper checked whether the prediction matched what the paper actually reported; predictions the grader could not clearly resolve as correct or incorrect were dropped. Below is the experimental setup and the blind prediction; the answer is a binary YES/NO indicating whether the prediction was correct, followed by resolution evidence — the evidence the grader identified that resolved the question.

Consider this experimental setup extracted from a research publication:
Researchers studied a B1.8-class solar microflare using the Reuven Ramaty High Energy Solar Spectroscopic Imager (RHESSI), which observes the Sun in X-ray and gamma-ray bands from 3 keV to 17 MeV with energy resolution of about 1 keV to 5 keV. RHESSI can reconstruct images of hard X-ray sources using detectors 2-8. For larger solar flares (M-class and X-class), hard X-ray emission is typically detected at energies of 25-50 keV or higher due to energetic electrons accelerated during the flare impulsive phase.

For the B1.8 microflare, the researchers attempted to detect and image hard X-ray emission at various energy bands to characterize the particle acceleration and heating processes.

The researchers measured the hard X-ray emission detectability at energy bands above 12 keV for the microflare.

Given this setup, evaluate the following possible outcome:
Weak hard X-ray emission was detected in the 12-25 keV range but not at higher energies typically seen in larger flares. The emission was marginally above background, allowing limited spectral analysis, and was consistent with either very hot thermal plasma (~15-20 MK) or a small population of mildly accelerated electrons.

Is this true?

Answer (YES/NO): NO